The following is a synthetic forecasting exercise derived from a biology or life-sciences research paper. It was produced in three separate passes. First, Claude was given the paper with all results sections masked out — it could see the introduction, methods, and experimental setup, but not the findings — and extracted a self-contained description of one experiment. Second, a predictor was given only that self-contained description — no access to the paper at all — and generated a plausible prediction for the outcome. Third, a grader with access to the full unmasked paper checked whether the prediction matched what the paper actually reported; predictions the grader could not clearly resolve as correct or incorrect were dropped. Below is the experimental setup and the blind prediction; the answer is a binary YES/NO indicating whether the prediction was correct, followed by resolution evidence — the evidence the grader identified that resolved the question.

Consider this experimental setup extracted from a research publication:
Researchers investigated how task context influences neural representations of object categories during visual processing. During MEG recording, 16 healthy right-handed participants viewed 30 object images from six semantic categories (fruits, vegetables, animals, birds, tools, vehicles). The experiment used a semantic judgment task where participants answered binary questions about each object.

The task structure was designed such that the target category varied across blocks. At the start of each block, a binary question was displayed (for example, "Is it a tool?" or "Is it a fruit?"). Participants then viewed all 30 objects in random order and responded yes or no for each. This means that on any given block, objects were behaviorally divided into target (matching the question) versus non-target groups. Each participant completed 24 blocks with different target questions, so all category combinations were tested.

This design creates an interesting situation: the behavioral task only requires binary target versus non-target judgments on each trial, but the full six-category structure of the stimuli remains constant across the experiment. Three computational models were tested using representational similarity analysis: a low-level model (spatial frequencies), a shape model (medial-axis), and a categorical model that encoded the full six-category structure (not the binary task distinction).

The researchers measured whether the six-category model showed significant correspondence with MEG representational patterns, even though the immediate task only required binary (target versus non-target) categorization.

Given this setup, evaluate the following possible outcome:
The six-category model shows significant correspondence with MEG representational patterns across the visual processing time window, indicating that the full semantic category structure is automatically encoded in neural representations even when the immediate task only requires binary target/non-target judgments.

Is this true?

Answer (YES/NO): YES